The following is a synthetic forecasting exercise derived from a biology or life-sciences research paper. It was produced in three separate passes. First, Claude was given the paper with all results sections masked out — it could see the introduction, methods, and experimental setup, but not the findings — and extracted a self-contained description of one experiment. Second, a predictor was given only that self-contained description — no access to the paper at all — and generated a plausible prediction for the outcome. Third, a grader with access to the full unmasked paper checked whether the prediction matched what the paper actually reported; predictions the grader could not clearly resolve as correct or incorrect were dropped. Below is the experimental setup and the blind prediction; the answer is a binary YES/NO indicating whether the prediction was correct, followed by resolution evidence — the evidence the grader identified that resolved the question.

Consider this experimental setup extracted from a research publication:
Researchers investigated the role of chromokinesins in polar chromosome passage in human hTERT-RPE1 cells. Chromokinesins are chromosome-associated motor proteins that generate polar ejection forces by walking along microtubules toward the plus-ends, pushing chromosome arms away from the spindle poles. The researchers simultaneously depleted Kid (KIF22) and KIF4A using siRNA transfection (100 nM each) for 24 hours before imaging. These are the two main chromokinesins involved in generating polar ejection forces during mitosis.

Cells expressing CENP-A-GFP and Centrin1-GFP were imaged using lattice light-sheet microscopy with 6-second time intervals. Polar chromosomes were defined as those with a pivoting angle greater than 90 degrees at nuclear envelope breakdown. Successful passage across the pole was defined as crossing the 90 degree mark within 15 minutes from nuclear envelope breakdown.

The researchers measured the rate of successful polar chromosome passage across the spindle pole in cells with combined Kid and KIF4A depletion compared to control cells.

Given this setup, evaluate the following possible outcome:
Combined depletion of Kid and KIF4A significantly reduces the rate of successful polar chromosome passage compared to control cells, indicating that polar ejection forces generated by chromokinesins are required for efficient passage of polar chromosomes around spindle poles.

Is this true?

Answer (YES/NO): NO